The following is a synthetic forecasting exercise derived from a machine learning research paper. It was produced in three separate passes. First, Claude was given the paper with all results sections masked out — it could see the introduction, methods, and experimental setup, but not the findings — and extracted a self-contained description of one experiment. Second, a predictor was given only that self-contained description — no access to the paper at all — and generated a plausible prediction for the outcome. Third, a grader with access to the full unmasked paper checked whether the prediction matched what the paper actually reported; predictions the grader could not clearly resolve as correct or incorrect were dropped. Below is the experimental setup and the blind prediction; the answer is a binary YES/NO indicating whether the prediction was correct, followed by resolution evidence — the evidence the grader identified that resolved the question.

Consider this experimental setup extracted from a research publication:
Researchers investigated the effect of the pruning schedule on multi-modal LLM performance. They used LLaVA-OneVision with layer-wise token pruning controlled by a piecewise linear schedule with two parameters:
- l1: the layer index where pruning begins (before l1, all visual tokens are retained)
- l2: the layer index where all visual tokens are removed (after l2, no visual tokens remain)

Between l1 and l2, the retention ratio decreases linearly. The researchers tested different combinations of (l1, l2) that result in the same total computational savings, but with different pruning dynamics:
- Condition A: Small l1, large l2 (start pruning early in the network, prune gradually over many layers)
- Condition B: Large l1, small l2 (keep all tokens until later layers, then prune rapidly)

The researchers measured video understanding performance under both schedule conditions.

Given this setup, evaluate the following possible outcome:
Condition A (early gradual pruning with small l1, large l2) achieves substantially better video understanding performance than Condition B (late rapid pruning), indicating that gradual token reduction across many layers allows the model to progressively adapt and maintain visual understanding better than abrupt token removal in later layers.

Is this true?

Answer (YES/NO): NO